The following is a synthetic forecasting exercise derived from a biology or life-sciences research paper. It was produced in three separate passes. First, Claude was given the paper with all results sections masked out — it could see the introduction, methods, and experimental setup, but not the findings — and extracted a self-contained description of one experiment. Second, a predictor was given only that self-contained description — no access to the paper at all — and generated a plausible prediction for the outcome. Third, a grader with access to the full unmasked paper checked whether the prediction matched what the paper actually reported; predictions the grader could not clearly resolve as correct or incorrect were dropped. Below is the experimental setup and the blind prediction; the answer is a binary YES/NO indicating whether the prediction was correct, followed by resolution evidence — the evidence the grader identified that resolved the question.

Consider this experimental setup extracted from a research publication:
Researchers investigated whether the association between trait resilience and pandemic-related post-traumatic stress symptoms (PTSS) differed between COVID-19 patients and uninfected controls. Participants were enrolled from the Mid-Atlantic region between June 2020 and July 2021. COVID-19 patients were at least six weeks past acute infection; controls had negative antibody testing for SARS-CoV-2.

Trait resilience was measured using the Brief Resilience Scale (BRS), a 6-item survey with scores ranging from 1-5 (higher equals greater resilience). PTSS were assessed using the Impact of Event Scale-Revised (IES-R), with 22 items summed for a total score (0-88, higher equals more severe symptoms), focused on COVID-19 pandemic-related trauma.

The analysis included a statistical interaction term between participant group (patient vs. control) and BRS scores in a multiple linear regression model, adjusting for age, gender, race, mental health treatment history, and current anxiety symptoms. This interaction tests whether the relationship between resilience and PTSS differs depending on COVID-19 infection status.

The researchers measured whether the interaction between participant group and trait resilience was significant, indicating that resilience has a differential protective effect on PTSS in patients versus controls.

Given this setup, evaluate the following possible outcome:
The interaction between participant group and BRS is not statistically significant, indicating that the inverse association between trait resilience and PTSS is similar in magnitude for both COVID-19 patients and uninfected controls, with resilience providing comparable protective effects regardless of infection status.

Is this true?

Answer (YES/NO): YES